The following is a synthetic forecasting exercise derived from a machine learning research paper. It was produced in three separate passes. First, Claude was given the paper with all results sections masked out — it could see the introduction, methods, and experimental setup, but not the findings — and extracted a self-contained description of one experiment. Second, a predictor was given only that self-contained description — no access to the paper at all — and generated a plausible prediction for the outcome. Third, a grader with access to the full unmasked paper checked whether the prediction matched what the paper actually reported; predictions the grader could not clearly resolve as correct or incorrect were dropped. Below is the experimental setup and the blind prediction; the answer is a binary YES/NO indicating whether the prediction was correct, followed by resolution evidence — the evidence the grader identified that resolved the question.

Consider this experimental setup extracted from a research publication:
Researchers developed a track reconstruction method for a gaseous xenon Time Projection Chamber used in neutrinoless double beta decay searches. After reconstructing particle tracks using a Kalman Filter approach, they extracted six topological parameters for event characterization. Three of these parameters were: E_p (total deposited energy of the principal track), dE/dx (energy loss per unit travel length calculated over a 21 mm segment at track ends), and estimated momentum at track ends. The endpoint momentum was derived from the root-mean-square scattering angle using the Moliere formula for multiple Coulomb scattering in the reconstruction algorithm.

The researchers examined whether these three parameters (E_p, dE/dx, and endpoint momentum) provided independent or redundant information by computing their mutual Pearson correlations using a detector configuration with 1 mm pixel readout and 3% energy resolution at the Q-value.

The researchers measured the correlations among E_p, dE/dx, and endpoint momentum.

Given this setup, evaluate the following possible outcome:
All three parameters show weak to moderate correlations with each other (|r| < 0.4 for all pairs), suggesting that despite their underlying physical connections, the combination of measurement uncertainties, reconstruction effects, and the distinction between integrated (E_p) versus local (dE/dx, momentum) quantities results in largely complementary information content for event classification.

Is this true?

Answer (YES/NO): NO